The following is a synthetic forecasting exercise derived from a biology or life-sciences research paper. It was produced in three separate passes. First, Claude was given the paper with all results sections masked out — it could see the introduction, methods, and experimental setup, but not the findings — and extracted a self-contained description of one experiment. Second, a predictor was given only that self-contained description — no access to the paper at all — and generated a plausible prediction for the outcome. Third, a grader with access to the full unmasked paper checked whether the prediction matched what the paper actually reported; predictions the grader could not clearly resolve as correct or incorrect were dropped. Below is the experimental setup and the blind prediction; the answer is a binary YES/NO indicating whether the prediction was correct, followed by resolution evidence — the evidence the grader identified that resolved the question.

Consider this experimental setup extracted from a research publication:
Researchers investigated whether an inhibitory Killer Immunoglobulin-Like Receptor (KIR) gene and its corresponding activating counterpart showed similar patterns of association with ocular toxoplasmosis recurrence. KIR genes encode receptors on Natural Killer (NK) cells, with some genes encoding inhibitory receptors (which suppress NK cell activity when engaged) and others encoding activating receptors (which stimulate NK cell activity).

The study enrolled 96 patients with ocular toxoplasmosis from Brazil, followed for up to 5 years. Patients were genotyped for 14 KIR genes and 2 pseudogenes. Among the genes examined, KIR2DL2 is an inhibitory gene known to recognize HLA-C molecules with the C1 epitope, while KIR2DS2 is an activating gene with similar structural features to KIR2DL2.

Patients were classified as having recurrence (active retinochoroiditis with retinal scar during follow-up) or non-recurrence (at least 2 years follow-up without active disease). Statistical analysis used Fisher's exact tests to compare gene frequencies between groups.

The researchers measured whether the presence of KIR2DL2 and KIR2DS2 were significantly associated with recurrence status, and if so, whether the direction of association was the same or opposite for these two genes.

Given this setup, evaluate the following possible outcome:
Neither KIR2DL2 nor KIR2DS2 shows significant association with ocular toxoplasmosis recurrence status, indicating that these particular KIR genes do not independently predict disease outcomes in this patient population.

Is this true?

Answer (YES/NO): NO